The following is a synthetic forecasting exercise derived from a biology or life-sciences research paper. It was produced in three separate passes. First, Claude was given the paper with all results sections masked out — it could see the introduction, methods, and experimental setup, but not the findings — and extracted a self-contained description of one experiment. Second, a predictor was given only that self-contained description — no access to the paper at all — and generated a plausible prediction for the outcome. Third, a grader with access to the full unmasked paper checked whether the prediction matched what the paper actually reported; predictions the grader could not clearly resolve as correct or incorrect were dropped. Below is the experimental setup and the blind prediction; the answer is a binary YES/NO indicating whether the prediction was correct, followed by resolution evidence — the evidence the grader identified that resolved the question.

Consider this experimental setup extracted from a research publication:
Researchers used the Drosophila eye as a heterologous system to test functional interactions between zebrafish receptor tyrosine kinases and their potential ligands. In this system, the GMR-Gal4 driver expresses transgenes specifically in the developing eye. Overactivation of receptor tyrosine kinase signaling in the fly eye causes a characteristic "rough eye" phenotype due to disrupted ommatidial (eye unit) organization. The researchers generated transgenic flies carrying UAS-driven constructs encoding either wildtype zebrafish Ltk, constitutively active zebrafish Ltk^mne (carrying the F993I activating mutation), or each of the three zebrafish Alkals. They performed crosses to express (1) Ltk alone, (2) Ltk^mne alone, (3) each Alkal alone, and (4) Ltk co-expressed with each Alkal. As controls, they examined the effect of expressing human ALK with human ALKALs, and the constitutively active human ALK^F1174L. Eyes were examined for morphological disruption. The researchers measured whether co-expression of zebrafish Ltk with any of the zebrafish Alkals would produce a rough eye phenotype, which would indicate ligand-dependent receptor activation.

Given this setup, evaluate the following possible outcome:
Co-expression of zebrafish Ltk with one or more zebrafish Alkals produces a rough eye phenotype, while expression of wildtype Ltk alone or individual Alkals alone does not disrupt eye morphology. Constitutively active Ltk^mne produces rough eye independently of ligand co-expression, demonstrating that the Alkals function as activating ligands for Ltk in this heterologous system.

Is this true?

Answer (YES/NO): YES